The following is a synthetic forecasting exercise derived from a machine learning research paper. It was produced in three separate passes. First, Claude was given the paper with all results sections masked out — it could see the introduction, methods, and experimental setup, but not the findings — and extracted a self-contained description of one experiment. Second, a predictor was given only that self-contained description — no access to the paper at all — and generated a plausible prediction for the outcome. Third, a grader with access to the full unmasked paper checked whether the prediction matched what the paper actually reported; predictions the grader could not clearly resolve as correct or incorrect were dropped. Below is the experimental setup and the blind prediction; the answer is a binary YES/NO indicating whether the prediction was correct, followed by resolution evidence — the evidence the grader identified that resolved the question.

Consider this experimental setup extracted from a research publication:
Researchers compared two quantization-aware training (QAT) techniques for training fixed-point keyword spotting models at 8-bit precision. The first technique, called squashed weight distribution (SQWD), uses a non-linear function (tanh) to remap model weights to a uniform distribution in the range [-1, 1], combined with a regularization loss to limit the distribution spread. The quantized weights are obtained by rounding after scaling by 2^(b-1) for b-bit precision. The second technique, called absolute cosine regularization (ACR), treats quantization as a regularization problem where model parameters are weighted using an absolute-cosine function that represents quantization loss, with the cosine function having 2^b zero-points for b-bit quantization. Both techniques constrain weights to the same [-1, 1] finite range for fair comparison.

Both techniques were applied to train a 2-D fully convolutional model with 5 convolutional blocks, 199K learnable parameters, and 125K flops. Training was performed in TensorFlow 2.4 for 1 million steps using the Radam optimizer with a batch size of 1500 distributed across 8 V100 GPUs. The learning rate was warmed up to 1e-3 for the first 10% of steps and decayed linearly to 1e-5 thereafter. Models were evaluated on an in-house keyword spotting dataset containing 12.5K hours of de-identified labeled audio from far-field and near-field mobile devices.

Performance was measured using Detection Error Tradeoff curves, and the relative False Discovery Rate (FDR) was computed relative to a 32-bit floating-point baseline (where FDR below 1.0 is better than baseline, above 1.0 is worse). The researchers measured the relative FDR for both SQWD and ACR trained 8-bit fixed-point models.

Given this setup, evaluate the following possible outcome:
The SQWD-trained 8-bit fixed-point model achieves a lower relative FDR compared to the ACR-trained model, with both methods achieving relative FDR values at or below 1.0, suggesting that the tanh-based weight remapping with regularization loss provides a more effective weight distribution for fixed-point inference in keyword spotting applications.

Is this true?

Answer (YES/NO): YES